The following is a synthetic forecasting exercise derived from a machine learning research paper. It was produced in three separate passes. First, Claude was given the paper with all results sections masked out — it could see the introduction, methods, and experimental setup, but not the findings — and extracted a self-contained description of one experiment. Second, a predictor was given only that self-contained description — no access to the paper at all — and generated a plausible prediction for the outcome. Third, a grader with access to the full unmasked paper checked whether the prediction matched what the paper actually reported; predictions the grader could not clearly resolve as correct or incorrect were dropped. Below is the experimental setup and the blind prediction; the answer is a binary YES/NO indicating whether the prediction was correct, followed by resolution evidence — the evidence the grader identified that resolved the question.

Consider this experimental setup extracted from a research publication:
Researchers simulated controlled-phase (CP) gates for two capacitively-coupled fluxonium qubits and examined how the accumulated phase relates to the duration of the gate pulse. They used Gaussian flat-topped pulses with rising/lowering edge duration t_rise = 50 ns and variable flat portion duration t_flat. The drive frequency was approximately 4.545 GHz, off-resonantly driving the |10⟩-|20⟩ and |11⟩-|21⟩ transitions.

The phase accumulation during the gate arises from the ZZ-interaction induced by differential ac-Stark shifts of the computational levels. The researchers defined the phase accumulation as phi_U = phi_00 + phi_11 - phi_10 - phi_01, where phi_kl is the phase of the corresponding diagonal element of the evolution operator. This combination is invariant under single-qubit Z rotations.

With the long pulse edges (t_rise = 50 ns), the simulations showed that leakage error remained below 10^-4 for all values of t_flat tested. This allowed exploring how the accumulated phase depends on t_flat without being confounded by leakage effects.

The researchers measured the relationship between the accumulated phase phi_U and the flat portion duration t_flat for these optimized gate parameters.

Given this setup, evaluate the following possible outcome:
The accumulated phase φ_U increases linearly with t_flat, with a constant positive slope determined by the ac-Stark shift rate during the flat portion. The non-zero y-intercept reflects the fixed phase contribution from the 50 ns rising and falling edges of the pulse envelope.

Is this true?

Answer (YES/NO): YES